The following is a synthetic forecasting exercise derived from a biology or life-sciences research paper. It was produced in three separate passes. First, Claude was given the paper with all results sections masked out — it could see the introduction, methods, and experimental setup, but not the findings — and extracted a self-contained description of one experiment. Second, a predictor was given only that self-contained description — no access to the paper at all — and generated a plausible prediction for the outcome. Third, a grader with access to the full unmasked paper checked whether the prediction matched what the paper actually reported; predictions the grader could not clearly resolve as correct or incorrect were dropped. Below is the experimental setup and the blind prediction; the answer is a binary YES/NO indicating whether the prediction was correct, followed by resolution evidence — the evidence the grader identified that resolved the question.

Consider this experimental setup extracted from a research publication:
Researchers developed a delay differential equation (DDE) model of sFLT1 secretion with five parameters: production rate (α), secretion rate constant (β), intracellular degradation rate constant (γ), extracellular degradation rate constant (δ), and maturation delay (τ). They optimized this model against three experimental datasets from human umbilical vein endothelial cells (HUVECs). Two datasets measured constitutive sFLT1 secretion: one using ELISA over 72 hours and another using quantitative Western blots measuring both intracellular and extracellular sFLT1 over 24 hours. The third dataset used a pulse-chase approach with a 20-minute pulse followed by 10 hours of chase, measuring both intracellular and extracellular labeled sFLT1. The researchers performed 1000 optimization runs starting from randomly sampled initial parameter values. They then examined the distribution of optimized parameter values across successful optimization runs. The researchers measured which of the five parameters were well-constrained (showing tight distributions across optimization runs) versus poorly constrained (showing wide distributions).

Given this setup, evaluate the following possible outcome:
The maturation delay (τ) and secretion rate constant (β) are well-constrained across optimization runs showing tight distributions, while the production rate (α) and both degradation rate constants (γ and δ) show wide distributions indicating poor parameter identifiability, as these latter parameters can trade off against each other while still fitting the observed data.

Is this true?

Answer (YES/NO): NO